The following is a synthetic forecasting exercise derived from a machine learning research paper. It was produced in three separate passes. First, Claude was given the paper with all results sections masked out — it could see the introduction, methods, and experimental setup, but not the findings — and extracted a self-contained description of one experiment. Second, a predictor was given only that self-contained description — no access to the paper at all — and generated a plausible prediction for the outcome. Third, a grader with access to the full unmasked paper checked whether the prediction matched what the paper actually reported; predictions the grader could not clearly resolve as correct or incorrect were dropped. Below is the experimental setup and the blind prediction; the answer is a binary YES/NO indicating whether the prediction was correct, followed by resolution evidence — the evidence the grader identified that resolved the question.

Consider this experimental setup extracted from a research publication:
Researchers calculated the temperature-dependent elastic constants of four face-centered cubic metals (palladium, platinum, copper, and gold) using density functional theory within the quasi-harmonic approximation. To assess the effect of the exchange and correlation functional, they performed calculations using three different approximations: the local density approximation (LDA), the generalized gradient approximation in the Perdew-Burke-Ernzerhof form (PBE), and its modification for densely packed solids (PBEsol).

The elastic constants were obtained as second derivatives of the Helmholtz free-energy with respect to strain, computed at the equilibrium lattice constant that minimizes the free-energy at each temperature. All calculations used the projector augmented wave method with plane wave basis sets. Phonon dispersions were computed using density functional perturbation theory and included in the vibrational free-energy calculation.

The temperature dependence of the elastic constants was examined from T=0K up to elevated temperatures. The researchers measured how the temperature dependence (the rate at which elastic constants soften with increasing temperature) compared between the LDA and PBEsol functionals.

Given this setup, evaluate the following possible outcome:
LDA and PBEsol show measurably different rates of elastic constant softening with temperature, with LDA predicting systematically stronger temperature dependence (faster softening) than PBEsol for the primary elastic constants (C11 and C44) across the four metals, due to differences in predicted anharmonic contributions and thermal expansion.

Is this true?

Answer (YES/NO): NO